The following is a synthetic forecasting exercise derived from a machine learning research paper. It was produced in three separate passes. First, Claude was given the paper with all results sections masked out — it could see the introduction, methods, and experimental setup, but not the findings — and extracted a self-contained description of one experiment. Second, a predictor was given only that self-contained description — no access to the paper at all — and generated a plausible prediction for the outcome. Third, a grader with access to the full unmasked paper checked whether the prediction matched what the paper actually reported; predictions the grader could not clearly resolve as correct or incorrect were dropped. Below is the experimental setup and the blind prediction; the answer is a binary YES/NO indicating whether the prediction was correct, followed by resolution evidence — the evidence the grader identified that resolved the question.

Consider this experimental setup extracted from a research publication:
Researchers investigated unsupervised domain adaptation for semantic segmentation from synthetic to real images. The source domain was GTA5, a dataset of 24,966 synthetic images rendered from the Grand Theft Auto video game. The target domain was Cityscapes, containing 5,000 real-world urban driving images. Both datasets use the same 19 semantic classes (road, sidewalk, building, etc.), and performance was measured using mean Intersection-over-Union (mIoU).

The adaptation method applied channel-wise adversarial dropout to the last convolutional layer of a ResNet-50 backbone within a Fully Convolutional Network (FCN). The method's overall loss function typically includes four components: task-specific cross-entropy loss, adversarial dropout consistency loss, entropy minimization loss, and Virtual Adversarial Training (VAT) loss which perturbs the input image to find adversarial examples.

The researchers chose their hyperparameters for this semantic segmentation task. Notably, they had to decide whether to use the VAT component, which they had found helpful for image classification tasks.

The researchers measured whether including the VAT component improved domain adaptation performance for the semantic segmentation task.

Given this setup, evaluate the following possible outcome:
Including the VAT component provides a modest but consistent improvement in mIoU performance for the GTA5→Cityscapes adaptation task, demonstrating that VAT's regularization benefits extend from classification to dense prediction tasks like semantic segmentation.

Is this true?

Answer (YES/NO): NO